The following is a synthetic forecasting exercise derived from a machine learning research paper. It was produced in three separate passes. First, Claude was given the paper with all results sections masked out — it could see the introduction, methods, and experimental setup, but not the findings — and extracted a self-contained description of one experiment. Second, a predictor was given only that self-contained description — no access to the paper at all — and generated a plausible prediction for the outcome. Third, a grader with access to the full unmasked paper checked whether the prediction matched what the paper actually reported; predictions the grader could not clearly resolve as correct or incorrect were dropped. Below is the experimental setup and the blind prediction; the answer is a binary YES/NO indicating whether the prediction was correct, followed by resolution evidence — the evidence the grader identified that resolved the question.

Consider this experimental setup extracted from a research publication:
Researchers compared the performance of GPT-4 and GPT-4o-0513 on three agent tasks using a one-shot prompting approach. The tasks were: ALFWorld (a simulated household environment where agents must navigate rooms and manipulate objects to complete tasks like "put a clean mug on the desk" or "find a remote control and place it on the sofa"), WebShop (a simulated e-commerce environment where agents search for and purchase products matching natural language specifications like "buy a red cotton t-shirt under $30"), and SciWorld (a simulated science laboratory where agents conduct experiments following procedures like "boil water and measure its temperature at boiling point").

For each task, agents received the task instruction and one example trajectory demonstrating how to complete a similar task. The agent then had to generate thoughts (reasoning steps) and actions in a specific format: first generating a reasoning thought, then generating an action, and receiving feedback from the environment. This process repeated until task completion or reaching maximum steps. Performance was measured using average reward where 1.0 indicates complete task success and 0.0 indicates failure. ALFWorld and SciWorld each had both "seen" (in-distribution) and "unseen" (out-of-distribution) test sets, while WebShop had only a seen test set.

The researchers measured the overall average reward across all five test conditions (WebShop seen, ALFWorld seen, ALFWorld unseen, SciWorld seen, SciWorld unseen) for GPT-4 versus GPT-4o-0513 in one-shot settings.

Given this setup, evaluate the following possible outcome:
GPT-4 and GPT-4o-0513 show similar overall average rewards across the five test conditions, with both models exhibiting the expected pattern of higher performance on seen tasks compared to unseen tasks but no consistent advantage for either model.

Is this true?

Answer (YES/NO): NO